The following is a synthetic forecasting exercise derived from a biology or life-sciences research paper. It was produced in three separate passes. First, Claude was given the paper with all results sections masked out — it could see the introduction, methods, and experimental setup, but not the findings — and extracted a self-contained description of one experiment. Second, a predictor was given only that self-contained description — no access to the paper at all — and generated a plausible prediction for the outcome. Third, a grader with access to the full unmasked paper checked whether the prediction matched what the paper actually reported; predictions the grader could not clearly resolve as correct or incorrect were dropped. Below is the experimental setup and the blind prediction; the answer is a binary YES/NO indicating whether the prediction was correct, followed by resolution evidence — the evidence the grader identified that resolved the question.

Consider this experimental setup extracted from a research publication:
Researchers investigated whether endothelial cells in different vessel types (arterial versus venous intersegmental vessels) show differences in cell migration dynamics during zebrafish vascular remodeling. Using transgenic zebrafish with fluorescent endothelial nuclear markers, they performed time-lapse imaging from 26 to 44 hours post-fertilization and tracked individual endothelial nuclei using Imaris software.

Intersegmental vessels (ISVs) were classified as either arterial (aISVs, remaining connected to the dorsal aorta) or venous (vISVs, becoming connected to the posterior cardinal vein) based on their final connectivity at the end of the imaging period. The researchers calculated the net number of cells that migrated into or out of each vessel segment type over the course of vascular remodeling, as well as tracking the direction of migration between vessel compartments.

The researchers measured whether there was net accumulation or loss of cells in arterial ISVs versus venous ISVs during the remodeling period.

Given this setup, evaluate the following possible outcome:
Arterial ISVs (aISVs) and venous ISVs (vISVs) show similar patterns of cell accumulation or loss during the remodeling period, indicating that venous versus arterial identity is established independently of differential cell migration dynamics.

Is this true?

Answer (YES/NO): NO